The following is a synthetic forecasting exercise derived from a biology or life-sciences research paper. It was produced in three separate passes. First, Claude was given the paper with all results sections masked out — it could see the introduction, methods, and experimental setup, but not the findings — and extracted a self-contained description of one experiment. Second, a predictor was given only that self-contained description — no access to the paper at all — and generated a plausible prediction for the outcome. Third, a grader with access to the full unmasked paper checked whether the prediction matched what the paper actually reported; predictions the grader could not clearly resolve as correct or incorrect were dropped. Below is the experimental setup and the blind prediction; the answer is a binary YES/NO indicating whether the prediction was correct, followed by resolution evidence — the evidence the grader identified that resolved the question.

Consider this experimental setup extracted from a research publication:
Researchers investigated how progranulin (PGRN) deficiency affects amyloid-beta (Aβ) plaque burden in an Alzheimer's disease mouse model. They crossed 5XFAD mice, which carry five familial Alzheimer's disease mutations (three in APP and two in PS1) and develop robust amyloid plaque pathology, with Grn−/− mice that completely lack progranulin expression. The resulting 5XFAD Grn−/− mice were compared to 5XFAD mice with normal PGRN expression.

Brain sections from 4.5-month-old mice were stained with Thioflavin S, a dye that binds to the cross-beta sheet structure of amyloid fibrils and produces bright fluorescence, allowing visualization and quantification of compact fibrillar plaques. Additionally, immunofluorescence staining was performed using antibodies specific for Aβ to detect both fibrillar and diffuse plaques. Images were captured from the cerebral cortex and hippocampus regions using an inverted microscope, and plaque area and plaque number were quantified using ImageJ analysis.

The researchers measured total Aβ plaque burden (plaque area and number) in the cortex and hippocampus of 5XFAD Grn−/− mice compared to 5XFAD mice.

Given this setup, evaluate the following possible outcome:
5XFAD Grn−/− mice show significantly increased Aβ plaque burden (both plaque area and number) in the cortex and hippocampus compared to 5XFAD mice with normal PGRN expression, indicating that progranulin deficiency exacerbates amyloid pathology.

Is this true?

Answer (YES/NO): NO